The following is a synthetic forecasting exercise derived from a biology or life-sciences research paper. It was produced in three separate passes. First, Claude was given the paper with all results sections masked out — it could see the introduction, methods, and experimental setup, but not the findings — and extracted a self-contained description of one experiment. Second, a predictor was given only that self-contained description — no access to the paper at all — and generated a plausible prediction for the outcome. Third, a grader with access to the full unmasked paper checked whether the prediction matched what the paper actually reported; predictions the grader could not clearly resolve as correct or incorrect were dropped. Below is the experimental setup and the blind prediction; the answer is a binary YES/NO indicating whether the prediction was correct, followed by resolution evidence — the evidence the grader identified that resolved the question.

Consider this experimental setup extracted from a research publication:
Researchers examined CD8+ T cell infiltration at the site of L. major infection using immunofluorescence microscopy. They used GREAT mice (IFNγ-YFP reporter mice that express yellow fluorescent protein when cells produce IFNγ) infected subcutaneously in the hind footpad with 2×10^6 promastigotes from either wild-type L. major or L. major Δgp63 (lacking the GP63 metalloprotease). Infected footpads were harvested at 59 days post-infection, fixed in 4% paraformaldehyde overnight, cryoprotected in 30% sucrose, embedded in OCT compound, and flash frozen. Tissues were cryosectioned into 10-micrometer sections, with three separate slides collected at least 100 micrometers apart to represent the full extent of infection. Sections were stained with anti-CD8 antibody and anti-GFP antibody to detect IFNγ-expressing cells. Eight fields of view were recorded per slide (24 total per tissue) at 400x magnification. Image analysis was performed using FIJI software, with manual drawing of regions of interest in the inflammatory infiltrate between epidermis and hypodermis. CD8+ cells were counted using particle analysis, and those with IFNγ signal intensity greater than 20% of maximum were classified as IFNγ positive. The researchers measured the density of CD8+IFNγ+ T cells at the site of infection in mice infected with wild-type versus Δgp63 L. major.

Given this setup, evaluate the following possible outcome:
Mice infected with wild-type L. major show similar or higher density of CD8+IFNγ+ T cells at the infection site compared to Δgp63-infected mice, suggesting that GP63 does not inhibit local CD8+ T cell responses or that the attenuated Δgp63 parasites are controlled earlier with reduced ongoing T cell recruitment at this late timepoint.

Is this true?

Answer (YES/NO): NO